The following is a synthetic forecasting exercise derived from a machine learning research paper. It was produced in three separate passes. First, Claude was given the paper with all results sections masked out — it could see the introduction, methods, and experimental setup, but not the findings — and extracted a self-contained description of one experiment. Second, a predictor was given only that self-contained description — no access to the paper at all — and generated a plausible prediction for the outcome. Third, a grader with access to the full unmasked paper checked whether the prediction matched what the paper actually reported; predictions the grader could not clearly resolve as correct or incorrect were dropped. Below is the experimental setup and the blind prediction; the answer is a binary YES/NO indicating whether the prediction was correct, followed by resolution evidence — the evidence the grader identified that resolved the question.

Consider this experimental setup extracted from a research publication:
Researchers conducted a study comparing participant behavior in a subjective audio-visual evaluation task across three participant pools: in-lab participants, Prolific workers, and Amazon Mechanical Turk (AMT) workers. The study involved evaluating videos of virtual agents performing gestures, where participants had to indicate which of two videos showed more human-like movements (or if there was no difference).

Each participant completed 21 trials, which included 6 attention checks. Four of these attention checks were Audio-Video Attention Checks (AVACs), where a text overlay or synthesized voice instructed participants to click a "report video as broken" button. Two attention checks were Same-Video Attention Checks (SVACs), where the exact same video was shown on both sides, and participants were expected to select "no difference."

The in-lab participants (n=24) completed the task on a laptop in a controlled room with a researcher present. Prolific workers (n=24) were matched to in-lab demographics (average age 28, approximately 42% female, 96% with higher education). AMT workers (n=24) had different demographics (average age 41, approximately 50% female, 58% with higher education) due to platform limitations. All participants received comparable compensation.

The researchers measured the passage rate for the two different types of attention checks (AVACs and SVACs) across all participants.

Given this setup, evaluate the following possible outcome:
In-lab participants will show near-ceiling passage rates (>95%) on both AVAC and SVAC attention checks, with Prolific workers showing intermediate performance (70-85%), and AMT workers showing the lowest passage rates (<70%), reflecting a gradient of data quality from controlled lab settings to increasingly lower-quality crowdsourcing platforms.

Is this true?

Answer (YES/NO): NO